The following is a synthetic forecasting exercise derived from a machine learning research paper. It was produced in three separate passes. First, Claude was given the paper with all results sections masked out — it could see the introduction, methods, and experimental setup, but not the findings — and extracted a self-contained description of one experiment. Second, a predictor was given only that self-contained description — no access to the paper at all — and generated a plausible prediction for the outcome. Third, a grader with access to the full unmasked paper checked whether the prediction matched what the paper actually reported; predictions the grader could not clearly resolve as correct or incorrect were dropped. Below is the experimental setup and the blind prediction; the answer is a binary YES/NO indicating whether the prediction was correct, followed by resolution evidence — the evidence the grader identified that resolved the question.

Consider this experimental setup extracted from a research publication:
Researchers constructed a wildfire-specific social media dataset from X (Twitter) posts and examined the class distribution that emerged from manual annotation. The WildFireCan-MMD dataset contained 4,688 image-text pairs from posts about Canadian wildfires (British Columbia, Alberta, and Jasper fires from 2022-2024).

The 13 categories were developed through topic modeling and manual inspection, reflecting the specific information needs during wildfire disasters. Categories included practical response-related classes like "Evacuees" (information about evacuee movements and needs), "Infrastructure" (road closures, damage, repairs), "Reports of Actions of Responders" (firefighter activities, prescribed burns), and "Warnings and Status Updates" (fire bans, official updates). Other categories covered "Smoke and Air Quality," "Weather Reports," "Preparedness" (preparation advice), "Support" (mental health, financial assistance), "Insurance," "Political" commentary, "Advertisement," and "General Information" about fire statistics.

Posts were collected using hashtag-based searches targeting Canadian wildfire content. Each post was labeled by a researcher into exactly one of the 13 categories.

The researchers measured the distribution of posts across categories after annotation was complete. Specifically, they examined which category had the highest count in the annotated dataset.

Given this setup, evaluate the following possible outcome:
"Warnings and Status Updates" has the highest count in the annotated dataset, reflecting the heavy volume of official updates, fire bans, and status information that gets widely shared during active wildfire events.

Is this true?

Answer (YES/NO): NO